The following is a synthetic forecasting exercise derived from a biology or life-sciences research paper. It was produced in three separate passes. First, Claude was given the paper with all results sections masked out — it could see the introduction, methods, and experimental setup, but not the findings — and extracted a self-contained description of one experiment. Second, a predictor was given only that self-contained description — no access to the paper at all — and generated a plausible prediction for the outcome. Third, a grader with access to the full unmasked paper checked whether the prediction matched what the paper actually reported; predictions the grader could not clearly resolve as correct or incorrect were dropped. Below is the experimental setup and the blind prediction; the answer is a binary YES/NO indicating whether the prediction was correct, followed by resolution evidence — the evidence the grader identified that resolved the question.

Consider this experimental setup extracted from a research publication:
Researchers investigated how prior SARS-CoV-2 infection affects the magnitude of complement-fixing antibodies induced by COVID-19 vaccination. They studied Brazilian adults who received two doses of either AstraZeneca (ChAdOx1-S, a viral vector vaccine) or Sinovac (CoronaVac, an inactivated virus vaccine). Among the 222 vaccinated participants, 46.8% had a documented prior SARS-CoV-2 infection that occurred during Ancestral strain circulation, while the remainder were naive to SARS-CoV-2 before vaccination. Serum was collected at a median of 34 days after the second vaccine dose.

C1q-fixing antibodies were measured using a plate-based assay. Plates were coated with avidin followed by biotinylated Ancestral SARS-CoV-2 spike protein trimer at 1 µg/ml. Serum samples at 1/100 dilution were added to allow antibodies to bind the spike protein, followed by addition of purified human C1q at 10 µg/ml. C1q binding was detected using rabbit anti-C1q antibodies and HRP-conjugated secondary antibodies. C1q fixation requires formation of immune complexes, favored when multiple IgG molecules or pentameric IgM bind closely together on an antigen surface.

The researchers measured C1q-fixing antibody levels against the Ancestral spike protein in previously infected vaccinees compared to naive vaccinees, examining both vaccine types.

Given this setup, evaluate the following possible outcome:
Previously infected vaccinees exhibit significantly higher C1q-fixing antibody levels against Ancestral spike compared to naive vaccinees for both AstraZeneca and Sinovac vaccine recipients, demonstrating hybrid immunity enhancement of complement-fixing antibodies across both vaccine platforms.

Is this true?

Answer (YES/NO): YES